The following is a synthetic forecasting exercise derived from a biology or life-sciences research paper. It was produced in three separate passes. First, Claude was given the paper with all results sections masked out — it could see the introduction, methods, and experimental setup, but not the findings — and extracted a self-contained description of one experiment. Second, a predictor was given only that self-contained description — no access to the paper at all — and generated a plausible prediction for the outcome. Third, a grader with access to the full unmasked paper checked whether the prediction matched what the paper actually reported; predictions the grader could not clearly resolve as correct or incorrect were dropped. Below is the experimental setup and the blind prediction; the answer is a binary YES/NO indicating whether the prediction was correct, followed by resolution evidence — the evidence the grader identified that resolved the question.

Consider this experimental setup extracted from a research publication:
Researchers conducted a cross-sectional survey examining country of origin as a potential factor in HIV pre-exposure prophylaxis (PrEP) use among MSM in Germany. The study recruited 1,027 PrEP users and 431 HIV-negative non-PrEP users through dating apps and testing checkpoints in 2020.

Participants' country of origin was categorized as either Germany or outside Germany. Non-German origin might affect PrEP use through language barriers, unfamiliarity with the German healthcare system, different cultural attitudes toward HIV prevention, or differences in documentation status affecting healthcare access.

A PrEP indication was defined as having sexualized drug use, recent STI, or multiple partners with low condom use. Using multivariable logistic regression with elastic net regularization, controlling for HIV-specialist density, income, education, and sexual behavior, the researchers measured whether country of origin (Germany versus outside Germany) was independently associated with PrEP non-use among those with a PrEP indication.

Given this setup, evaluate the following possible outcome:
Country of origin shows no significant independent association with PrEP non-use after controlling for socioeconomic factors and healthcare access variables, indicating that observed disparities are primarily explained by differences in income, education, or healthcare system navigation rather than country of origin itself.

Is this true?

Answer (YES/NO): NO